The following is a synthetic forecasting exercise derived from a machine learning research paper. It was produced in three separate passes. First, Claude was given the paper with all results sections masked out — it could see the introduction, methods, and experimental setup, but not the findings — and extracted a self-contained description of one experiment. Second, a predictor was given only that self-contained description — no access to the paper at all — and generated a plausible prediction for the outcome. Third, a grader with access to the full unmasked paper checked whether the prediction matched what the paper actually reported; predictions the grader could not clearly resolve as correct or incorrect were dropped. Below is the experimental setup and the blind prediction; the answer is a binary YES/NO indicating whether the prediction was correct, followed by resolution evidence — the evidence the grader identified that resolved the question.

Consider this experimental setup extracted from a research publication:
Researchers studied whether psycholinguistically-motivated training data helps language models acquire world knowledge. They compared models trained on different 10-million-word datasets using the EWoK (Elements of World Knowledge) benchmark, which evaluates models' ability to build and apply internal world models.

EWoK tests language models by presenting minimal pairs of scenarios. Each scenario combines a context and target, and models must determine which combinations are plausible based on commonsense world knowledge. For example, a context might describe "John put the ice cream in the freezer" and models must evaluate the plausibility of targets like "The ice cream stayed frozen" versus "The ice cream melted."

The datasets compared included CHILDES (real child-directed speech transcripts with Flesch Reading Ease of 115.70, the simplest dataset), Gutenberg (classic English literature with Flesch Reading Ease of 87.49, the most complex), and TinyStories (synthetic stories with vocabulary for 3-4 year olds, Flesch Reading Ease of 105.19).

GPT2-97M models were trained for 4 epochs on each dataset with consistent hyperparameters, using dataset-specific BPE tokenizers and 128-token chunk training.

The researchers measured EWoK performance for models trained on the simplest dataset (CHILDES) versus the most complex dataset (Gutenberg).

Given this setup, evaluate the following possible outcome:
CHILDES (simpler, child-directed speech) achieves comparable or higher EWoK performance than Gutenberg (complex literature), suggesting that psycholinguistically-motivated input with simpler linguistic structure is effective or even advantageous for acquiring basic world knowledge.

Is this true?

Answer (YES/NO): NO